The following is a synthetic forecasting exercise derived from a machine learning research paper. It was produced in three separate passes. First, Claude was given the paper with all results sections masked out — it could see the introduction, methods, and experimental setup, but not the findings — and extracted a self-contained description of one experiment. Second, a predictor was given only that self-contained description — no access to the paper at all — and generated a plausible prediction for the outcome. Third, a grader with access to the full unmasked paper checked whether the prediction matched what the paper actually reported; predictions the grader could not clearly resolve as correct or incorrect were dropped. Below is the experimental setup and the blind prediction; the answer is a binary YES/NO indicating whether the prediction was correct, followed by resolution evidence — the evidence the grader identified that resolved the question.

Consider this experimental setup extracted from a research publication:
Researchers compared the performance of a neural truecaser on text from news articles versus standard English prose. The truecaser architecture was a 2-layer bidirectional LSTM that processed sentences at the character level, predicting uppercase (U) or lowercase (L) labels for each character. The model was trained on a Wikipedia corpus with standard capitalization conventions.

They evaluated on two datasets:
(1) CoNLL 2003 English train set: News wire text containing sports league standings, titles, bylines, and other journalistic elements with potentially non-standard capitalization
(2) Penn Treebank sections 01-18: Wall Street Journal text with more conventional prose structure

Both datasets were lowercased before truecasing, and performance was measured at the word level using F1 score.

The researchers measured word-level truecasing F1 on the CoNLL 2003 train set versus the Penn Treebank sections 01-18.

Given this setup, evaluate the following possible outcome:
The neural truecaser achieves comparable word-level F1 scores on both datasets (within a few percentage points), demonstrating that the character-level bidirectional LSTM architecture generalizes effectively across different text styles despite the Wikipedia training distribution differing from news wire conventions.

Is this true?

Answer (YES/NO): NO